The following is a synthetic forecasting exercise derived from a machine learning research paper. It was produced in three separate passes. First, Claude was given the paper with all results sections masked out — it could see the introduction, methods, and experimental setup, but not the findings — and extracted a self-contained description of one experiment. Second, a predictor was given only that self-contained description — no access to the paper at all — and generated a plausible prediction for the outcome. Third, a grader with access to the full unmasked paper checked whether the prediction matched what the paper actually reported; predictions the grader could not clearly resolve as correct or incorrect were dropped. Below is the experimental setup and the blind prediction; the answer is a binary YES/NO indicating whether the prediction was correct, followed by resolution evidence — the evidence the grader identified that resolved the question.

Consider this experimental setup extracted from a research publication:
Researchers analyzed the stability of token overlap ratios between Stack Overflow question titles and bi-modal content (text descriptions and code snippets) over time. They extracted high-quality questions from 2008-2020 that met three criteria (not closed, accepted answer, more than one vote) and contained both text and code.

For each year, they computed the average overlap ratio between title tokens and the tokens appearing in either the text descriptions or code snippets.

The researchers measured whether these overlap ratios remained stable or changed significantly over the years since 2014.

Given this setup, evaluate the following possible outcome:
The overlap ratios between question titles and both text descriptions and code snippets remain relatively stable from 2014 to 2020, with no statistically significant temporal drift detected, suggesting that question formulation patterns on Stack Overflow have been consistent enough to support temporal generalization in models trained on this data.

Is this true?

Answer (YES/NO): NO